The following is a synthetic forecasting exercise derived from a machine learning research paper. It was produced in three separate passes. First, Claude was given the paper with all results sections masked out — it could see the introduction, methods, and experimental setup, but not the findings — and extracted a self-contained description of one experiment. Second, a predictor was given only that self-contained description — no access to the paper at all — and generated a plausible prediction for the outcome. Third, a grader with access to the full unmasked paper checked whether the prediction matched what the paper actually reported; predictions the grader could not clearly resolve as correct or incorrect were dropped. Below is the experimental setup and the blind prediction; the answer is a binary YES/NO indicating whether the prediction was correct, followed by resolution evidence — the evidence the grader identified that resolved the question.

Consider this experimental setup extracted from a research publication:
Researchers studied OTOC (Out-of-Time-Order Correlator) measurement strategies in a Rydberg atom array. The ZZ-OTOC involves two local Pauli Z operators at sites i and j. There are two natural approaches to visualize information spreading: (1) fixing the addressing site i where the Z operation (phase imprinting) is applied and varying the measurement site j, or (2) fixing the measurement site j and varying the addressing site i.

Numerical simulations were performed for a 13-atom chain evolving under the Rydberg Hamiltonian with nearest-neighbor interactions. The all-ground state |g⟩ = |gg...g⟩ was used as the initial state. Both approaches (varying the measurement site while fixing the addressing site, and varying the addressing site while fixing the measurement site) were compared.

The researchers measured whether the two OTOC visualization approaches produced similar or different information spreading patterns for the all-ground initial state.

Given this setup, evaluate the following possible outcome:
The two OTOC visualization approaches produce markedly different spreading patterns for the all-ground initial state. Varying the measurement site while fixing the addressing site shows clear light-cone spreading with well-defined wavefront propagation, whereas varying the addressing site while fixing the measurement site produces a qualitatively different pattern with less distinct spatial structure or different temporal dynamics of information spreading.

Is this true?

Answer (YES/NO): NO